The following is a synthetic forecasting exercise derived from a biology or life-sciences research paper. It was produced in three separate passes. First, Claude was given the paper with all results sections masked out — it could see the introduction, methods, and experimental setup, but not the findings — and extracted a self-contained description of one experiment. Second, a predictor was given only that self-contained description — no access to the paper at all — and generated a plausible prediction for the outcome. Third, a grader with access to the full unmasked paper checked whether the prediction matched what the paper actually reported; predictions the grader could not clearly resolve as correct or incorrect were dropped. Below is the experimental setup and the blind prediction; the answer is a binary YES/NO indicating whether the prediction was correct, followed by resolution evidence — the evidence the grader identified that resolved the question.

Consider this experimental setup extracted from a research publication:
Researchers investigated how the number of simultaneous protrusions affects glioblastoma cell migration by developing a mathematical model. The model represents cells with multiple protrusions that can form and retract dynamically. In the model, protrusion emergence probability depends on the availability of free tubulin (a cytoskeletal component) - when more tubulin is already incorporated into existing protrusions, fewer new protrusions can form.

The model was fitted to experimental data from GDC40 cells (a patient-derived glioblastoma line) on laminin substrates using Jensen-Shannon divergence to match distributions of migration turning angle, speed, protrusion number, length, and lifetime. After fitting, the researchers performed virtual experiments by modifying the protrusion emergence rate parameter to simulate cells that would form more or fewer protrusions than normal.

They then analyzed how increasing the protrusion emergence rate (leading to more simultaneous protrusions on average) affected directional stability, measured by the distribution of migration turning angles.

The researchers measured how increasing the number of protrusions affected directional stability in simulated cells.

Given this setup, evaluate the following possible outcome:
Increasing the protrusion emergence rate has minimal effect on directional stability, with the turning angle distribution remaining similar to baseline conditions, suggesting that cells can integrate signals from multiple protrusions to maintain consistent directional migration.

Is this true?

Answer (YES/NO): NO